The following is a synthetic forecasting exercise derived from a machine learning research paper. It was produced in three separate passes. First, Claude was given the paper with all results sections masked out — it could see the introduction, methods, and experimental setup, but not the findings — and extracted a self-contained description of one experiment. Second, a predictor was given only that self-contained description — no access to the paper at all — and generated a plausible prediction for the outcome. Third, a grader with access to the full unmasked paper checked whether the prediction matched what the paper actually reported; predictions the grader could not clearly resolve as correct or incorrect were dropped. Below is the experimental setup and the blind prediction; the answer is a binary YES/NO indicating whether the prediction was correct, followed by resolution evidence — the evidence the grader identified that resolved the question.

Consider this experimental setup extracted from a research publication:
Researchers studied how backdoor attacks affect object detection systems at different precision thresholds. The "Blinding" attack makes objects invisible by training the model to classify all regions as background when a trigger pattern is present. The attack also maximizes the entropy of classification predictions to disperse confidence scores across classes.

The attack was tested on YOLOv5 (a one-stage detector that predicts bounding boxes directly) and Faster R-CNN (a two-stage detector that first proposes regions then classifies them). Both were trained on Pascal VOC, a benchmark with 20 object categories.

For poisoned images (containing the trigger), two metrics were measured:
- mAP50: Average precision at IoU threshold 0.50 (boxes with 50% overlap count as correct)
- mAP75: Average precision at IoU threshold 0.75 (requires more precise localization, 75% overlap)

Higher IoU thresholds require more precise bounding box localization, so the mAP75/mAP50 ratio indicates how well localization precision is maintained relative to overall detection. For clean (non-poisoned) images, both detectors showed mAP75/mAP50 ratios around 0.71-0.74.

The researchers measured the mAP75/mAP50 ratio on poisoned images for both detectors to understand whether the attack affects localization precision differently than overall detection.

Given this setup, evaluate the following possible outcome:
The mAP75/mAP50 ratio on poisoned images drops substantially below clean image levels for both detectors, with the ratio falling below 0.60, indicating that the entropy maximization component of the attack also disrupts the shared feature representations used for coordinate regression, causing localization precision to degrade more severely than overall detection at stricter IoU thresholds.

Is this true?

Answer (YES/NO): YES